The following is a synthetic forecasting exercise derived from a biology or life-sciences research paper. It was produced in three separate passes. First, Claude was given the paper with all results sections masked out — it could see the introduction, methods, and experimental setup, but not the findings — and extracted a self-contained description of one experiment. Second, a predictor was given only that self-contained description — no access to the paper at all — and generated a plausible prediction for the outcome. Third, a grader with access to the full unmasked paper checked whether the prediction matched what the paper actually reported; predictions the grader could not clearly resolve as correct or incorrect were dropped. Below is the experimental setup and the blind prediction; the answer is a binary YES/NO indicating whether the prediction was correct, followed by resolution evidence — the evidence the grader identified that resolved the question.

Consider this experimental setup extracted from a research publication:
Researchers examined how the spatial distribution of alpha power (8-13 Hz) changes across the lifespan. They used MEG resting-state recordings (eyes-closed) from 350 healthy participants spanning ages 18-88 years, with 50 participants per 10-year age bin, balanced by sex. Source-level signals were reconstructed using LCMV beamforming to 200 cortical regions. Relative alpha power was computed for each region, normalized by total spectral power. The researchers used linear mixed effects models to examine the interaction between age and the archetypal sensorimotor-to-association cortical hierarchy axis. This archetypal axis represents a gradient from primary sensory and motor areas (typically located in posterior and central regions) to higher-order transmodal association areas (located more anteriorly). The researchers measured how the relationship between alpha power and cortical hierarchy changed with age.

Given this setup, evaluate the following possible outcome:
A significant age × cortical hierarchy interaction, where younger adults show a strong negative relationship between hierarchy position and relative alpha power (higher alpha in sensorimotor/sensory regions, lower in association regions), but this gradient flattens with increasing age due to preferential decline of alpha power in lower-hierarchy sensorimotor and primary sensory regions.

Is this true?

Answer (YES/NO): YES